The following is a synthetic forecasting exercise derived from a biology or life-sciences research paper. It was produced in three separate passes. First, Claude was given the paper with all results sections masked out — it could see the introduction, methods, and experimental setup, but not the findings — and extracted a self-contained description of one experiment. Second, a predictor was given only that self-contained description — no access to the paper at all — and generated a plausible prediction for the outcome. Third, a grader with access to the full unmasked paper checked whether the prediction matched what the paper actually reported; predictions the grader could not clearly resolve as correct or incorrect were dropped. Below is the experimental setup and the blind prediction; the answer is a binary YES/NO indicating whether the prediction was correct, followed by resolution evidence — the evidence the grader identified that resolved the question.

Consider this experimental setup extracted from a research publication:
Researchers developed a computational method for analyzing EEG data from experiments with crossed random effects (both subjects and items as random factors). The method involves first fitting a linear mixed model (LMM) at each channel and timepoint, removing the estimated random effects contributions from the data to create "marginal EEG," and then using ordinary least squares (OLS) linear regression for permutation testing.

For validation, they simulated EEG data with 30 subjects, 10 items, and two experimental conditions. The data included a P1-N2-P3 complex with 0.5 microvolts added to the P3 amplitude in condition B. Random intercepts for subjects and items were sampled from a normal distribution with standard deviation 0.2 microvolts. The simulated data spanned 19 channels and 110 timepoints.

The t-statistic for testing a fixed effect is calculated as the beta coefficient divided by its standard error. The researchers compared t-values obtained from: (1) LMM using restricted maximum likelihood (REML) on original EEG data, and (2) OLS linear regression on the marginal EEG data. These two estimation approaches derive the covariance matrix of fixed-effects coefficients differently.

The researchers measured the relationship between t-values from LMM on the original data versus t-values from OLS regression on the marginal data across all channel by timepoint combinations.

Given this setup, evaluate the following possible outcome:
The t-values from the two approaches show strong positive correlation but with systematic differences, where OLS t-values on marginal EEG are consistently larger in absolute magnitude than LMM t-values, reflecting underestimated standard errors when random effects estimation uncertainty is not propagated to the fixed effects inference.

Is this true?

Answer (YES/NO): NO